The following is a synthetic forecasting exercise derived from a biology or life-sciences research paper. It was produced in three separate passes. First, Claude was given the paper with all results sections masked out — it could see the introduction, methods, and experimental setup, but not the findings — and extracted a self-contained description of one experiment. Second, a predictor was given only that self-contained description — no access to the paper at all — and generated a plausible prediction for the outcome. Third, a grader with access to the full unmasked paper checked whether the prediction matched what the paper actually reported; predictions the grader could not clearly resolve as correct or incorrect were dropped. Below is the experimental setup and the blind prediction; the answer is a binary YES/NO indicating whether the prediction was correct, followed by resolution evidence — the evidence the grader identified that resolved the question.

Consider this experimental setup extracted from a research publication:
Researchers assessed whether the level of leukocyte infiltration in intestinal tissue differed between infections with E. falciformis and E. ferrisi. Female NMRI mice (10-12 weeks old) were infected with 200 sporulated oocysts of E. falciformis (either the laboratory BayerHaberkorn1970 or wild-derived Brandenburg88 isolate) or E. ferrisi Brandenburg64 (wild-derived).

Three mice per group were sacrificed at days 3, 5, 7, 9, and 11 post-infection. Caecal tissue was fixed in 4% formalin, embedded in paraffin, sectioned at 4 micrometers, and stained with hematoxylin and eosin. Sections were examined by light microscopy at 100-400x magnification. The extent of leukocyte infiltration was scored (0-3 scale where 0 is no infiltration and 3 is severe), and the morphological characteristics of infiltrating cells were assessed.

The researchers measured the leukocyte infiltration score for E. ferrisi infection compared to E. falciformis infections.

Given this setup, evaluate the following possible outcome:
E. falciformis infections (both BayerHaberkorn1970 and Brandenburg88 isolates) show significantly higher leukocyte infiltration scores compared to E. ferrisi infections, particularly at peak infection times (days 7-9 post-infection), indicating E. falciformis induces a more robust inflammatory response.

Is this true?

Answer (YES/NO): YES